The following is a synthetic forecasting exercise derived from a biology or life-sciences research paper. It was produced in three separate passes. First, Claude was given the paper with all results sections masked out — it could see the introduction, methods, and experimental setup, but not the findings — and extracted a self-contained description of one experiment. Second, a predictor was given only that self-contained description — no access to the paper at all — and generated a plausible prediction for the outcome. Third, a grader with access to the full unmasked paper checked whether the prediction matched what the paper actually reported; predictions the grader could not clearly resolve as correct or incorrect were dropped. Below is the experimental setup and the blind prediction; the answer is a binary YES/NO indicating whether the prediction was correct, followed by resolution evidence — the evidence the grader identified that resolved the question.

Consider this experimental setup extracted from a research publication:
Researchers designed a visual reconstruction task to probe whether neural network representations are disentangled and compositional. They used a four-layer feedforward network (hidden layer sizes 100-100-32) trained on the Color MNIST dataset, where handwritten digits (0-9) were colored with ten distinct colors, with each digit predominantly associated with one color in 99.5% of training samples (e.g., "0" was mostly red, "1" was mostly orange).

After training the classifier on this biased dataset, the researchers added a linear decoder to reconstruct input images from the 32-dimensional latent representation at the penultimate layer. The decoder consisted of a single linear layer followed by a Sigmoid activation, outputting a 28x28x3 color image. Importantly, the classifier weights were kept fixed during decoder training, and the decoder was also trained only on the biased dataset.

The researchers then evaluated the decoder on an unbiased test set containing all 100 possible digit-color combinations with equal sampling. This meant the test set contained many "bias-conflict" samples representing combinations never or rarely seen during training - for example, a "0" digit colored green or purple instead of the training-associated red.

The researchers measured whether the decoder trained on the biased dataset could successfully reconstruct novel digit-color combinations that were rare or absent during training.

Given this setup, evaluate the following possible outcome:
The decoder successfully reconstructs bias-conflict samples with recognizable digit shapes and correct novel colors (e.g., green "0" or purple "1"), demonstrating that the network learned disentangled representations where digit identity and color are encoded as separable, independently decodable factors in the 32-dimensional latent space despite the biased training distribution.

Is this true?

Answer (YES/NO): YES